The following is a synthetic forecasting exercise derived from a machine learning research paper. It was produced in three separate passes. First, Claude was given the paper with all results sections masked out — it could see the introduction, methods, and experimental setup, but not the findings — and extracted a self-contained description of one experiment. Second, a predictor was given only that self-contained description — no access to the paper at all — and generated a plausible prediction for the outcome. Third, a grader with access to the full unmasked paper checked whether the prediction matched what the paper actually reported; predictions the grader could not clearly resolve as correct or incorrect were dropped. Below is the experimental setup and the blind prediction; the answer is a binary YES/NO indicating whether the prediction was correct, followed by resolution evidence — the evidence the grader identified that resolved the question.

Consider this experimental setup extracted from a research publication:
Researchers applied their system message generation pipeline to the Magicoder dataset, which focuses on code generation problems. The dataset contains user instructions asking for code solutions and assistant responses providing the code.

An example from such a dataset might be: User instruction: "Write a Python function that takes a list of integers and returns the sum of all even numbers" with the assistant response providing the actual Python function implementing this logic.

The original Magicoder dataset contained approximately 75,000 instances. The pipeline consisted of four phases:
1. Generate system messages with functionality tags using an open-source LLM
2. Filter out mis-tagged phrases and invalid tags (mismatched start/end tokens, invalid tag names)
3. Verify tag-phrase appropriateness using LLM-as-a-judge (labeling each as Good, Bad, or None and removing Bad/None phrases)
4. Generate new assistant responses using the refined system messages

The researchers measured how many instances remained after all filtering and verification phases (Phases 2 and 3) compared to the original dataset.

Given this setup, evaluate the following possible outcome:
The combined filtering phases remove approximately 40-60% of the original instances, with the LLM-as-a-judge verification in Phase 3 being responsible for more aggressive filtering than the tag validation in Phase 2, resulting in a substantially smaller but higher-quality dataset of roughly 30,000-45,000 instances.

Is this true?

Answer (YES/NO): NO